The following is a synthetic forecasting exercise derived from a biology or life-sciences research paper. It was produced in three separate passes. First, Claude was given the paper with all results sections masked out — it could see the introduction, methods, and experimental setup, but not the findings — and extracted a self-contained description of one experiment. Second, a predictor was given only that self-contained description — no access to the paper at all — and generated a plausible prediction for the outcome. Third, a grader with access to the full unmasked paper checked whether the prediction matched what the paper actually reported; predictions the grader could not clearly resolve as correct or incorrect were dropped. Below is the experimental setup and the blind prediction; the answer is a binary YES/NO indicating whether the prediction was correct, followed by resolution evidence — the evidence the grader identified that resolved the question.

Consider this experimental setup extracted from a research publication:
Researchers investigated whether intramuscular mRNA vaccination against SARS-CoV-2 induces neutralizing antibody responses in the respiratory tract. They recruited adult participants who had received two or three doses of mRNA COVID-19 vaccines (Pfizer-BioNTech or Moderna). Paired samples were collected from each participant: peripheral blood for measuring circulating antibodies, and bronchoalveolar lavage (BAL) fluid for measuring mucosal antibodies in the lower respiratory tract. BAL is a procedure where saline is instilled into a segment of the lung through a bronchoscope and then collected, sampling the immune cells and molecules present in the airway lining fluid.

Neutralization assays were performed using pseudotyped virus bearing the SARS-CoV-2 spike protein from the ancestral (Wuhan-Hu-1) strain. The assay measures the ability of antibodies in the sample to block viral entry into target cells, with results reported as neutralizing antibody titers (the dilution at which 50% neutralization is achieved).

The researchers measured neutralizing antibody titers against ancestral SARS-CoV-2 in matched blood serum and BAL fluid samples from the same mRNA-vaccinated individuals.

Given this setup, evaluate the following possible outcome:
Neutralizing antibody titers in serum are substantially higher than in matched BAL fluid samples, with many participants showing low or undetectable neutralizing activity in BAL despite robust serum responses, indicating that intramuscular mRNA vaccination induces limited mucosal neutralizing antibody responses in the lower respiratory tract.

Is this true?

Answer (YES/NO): YES